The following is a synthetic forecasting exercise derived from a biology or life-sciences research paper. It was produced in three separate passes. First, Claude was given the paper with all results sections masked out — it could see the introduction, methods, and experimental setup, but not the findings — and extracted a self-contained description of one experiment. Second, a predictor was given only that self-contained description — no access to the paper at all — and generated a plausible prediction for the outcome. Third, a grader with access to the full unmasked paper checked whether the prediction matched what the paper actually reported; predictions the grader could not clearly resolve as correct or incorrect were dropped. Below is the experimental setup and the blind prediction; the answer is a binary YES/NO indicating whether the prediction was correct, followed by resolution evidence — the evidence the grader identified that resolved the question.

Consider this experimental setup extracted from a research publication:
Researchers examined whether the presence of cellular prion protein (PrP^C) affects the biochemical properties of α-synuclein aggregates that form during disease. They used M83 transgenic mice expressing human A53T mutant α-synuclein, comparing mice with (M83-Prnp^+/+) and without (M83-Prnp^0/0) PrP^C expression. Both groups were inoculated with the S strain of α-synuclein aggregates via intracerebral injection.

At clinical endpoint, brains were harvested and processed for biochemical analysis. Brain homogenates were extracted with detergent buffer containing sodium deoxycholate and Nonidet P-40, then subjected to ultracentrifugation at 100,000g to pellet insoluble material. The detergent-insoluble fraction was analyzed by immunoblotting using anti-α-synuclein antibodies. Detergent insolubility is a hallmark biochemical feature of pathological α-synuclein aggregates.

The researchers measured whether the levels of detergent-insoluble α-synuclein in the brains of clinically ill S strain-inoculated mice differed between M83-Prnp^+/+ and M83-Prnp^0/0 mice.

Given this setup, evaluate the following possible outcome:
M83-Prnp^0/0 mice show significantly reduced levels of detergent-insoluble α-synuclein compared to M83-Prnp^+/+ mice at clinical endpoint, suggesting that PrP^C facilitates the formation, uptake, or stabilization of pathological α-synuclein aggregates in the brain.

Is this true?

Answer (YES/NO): NO